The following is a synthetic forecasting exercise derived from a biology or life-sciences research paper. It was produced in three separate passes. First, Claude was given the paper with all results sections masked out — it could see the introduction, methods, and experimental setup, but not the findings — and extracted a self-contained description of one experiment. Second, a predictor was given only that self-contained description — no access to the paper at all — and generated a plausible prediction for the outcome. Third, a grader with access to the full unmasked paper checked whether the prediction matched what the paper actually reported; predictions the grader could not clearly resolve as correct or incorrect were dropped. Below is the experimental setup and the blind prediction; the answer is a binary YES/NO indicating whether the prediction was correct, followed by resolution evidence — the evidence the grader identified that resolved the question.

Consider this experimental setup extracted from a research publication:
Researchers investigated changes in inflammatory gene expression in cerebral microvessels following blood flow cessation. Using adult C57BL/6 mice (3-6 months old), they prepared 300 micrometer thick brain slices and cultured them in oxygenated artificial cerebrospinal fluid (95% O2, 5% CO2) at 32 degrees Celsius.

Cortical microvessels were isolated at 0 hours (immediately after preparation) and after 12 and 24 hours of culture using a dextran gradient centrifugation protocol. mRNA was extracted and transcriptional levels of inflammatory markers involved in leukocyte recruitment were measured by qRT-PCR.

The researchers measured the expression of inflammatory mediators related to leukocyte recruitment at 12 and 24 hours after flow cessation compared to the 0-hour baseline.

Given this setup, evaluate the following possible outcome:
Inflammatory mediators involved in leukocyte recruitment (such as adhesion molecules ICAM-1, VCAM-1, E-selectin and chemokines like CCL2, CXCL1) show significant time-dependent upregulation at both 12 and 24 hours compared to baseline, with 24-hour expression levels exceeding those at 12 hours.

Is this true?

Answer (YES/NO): NO